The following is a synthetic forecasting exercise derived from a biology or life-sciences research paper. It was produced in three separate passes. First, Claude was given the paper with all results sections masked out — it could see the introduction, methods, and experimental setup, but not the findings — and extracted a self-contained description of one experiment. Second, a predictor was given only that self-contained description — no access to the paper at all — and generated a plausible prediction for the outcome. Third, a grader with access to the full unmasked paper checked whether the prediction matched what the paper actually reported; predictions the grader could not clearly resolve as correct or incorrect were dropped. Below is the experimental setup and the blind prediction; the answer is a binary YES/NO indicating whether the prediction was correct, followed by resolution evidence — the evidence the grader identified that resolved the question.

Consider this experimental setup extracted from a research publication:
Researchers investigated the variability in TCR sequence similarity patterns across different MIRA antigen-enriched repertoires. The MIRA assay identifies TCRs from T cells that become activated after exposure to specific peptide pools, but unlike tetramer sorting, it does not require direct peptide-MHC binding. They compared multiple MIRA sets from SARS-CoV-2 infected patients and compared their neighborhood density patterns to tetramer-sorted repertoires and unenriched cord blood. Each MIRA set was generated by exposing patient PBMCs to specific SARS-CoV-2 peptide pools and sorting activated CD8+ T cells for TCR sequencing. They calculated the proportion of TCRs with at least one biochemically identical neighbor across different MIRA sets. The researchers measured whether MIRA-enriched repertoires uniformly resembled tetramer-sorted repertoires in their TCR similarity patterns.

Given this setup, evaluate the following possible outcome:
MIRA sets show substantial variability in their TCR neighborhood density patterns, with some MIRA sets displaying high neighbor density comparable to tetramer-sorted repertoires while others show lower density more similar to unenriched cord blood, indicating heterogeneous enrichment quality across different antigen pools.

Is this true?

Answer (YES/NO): YES